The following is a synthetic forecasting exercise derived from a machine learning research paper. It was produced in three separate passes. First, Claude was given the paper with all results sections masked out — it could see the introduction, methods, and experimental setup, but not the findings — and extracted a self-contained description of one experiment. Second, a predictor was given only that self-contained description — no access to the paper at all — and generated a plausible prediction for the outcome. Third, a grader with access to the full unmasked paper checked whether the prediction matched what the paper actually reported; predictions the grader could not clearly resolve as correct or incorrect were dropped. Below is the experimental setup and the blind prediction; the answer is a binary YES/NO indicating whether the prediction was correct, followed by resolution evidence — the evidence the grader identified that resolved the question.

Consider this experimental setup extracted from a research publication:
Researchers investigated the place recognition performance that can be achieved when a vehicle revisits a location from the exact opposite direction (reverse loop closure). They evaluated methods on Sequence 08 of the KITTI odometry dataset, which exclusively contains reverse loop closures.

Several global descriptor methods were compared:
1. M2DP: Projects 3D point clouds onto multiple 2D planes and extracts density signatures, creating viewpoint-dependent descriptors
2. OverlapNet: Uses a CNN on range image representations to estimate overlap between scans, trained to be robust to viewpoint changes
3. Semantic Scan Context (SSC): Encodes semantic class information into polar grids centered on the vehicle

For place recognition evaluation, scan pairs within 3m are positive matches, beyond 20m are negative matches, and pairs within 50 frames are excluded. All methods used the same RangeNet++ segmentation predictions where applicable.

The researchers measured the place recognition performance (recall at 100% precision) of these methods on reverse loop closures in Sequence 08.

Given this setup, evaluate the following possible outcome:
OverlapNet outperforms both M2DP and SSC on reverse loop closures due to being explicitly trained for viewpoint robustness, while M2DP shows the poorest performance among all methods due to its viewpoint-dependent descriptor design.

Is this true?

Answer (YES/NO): NO